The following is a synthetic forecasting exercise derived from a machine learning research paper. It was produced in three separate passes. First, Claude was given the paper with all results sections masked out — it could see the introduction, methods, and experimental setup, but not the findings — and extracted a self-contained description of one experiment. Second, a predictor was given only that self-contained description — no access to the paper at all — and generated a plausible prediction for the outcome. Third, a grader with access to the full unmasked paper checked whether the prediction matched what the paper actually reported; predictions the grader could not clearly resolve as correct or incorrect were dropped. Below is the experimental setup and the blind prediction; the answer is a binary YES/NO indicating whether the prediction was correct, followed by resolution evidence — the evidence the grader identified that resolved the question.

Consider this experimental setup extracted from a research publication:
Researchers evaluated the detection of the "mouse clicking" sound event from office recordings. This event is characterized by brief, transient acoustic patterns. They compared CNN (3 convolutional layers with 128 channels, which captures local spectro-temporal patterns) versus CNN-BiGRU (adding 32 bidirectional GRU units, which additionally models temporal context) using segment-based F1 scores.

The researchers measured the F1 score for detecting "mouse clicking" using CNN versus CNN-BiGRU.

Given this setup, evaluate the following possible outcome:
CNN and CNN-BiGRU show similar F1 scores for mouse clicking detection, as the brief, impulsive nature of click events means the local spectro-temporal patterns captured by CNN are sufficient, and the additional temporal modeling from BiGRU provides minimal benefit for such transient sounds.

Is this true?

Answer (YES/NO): NO